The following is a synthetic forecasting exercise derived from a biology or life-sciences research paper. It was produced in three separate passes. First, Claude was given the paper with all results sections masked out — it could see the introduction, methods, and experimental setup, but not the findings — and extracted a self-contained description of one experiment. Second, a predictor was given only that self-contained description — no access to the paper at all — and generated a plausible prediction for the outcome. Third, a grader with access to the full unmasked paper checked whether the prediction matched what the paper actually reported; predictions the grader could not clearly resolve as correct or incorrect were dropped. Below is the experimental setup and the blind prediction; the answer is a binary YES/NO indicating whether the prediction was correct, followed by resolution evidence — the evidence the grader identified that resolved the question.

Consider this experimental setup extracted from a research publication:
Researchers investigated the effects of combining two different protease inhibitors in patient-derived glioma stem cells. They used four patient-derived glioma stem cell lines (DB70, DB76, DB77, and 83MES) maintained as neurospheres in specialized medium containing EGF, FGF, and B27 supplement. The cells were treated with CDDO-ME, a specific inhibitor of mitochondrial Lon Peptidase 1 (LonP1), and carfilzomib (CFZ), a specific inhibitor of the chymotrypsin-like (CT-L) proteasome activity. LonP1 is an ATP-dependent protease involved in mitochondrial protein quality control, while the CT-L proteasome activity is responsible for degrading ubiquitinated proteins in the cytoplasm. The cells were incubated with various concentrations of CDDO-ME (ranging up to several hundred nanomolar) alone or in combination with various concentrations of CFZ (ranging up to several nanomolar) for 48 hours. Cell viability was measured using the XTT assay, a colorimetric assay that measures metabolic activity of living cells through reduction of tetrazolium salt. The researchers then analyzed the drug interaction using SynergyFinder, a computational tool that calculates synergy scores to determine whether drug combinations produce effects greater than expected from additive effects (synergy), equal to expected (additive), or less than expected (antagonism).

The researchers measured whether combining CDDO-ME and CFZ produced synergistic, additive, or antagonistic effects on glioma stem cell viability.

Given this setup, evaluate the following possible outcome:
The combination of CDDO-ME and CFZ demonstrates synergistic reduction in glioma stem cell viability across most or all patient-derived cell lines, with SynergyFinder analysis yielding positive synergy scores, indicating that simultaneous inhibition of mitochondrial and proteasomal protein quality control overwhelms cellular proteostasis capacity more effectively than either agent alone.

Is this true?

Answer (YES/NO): YES